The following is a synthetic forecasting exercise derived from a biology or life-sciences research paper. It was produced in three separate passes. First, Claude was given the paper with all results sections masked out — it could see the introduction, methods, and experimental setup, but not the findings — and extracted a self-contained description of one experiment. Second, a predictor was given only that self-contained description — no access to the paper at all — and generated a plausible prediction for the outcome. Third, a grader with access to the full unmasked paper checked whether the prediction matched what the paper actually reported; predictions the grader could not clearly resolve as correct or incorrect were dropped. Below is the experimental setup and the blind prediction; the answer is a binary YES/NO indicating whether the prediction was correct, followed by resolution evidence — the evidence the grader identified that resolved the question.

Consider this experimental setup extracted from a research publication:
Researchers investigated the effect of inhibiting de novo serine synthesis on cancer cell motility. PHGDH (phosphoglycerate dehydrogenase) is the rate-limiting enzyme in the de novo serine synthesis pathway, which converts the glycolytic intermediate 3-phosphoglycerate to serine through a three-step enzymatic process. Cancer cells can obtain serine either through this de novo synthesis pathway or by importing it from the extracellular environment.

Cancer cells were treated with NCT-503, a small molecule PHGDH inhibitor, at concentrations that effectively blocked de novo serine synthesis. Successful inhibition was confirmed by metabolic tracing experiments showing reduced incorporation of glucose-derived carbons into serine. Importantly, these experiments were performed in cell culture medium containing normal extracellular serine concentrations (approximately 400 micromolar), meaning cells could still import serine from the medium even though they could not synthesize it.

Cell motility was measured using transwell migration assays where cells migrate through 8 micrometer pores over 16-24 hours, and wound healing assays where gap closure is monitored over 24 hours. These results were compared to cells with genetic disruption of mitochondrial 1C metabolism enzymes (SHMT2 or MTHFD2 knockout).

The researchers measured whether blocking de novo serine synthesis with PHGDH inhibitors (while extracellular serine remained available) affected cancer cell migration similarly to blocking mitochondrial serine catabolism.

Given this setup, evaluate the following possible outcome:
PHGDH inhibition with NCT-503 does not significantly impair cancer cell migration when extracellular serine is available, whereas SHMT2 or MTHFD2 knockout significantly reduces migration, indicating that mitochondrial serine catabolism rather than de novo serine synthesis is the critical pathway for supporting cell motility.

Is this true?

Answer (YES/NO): NO